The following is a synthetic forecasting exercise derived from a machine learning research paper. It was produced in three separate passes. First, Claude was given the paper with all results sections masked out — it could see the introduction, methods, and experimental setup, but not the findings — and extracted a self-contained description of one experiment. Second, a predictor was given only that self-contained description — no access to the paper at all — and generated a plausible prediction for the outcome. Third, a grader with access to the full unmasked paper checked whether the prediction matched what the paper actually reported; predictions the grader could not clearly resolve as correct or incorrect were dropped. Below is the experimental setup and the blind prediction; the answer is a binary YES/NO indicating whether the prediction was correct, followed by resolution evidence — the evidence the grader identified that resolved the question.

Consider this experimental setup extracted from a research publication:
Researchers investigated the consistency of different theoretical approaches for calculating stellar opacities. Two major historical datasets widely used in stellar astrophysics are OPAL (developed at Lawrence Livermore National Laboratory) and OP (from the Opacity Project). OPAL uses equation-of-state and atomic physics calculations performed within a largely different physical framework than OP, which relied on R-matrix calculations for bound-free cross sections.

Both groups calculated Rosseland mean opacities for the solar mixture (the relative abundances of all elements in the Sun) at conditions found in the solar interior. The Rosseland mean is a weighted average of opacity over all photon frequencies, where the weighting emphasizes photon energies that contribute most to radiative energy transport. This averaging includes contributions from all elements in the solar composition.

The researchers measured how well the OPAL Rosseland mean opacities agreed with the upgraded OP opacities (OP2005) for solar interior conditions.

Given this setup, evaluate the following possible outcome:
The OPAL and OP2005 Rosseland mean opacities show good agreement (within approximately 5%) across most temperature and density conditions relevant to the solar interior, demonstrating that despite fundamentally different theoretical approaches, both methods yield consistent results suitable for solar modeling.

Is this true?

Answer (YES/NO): YES